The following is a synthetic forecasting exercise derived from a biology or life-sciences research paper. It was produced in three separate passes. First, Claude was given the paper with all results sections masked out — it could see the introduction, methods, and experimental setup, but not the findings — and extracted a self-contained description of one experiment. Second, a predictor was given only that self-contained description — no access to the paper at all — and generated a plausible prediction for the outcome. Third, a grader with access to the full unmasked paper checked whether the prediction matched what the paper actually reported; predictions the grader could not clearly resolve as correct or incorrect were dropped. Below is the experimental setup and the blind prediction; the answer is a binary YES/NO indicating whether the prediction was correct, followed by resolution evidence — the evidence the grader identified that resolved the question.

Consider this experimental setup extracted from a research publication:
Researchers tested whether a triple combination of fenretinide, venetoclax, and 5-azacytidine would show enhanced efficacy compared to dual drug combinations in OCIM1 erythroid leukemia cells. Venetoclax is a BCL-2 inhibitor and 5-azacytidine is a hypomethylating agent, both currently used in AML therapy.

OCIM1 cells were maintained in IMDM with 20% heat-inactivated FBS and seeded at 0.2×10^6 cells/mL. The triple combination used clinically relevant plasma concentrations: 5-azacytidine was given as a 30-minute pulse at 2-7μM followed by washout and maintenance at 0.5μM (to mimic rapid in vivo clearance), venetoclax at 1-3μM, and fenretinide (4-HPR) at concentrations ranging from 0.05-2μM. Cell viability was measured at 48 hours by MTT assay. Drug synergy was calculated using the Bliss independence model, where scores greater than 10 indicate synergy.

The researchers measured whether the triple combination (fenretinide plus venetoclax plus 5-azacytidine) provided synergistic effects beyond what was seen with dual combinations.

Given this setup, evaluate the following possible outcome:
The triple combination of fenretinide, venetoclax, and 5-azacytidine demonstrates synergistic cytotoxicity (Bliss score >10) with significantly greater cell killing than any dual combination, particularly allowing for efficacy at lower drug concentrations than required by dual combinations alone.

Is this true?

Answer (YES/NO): YES